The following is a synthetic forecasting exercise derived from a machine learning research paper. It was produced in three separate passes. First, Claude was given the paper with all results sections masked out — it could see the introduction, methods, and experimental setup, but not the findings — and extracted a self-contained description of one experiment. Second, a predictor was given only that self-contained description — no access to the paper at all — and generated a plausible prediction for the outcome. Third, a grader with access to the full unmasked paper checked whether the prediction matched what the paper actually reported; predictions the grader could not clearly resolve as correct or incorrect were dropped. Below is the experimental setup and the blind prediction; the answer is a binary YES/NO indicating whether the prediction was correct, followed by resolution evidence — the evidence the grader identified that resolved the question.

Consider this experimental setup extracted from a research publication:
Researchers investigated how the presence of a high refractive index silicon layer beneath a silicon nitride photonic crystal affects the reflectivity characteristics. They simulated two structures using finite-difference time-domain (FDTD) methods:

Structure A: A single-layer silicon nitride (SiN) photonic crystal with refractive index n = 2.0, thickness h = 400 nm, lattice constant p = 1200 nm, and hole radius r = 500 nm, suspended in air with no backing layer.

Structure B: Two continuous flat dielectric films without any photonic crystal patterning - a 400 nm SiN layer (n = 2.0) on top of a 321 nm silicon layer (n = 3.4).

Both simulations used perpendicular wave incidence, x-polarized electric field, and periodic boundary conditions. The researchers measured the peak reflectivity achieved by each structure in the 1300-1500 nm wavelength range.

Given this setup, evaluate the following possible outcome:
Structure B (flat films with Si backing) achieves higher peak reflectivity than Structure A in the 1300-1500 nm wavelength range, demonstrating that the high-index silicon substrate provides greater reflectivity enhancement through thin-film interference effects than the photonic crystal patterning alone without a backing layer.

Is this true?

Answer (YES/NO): NO